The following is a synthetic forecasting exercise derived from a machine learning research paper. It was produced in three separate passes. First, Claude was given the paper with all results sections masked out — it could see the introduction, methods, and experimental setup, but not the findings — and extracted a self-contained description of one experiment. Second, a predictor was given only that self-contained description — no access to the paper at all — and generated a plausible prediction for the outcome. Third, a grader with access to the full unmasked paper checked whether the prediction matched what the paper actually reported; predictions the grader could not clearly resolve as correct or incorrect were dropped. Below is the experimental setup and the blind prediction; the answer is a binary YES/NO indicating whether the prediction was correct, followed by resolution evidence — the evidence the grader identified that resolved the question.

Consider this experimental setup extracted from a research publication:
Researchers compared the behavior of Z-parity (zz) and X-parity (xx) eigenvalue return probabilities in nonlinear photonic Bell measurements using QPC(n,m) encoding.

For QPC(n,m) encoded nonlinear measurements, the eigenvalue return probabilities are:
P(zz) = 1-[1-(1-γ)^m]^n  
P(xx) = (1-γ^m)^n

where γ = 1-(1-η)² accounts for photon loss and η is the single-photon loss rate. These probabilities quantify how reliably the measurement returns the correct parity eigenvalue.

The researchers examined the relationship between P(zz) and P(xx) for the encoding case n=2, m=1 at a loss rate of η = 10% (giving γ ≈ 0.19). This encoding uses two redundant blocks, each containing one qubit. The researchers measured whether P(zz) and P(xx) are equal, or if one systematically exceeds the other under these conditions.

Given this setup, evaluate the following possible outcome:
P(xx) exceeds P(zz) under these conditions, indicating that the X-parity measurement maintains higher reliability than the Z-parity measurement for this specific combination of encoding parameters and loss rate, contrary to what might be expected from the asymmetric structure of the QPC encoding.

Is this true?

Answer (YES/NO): NO